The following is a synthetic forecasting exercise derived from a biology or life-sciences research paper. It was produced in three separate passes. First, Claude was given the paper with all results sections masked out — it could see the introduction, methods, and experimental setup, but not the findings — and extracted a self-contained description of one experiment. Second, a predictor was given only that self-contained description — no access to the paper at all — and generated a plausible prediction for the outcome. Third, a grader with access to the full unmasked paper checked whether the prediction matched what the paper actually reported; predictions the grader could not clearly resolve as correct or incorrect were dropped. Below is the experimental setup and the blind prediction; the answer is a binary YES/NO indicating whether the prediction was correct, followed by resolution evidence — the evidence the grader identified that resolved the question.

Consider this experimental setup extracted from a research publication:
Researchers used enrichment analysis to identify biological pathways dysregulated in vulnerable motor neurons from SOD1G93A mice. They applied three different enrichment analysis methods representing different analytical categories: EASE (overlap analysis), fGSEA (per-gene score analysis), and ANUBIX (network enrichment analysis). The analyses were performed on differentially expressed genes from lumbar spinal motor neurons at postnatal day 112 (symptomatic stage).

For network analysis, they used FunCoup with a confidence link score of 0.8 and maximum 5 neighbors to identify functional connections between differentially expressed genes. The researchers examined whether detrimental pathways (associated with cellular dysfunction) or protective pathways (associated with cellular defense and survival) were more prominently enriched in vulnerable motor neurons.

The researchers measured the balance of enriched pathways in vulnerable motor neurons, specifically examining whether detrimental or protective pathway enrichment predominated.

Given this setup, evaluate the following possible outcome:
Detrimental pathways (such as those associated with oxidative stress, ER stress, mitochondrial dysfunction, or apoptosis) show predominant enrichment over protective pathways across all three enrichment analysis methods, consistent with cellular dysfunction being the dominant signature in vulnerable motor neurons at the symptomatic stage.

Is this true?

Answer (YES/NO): NO